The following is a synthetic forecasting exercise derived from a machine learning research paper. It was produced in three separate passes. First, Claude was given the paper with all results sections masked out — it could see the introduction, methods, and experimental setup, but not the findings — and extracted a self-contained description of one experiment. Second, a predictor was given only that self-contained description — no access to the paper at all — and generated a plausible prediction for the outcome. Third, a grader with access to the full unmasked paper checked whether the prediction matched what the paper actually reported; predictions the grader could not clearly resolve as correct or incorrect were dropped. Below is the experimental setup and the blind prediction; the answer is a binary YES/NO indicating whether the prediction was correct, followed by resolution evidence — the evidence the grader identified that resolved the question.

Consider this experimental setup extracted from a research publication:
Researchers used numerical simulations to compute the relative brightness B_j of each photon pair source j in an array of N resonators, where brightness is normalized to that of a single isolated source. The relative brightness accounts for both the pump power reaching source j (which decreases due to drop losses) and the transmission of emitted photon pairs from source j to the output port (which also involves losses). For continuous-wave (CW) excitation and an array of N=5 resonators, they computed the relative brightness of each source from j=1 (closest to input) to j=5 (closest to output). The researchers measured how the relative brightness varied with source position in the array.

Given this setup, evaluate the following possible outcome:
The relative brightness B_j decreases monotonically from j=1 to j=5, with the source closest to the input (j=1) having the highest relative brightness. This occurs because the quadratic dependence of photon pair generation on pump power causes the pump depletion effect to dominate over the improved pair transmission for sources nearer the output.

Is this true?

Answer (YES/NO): NO